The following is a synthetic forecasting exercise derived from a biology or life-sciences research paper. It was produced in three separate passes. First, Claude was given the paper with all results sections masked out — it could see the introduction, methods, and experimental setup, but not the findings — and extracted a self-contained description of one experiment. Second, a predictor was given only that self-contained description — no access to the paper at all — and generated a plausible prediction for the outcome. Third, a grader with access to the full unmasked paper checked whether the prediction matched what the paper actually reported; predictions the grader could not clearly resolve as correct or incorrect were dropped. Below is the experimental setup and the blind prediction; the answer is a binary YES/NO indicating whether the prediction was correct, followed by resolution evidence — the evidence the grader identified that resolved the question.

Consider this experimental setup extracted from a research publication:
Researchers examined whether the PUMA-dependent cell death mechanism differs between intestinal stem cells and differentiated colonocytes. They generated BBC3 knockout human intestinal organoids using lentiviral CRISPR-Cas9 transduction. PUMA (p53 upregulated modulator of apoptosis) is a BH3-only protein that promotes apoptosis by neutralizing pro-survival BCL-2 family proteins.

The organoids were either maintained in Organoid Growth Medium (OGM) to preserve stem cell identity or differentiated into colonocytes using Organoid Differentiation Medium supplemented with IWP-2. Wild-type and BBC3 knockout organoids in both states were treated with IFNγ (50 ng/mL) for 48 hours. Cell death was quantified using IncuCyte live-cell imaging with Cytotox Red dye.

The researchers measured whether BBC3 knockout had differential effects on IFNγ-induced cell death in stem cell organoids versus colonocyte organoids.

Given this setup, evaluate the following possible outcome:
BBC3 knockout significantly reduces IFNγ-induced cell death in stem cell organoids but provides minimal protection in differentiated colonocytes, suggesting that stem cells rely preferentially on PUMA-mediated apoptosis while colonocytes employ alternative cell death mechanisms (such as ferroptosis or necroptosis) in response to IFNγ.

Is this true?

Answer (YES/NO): NO